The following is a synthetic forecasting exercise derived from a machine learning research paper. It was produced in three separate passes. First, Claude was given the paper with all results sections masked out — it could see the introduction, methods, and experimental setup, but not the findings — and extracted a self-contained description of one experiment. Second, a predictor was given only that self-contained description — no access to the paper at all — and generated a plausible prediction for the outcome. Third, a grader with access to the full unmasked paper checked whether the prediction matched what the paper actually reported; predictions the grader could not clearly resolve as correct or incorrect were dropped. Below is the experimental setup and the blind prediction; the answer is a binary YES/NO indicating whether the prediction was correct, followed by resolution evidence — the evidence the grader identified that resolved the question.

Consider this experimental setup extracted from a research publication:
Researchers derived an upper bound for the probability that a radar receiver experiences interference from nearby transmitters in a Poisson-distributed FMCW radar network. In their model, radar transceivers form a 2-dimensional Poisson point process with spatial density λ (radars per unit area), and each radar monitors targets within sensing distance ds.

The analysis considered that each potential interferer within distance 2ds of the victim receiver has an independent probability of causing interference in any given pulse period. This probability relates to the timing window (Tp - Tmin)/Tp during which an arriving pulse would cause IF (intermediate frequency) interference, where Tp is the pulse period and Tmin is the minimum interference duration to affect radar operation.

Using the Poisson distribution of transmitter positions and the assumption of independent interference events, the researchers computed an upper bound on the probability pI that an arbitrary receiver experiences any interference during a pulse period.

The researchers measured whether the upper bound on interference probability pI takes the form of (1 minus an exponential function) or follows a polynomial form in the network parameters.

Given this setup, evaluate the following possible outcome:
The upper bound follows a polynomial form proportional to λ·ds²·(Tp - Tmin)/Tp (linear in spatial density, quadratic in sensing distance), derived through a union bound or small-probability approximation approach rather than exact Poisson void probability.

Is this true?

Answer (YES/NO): NO